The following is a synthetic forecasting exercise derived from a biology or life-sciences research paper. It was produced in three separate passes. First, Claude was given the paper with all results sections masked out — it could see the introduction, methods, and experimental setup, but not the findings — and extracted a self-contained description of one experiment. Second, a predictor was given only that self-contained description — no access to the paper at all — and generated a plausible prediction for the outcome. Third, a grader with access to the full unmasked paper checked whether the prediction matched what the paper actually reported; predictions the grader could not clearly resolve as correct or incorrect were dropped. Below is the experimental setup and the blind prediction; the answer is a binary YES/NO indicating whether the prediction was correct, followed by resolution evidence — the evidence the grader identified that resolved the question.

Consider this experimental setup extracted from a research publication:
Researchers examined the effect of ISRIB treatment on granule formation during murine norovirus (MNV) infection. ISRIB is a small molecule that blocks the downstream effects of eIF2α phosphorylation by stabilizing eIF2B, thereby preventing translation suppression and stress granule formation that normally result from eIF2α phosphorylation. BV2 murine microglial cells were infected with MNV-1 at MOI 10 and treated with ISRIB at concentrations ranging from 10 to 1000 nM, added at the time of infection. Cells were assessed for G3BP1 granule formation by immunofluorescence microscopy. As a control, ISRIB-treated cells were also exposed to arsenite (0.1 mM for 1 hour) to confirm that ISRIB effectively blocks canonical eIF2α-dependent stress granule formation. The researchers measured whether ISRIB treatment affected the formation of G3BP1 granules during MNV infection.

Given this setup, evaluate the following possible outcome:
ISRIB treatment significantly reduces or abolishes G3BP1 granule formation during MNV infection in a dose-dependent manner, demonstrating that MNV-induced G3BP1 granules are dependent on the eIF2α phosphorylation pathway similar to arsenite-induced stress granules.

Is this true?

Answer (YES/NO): NO